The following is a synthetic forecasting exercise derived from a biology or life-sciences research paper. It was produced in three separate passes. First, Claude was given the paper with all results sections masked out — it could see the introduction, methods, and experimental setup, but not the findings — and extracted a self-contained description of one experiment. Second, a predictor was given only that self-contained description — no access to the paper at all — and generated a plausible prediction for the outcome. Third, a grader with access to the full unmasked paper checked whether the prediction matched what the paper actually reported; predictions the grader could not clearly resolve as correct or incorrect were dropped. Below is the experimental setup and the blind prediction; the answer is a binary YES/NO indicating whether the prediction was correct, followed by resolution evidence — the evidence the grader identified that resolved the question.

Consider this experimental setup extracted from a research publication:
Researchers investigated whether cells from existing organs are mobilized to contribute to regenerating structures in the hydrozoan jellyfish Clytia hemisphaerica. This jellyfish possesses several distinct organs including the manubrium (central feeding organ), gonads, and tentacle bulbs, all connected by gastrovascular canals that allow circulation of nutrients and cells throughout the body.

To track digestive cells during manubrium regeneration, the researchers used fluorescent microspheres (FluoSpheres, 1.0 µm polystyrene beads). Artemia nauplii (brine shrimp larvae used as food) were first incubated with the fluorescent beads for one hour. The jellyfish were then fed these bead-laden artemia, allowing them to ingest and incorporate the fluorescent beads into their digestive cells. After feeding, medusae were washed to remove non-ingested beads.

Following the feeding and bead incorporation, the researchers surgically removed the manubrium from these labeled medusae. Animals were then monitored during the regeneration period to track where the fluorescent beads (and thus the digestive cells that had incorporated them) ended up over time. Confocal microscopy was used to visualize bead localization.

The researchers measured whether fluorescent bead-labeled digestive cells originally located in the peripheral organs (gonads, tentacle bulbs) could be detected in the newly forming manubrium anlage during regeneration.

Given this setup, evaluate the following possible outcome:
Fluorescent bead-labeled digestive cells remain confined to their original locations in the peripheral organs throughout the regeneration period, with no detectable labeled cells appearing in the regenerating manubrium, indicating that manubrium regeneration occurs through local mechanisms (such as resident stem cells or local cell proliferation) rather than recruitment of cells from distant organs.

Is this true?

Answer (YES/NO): NO